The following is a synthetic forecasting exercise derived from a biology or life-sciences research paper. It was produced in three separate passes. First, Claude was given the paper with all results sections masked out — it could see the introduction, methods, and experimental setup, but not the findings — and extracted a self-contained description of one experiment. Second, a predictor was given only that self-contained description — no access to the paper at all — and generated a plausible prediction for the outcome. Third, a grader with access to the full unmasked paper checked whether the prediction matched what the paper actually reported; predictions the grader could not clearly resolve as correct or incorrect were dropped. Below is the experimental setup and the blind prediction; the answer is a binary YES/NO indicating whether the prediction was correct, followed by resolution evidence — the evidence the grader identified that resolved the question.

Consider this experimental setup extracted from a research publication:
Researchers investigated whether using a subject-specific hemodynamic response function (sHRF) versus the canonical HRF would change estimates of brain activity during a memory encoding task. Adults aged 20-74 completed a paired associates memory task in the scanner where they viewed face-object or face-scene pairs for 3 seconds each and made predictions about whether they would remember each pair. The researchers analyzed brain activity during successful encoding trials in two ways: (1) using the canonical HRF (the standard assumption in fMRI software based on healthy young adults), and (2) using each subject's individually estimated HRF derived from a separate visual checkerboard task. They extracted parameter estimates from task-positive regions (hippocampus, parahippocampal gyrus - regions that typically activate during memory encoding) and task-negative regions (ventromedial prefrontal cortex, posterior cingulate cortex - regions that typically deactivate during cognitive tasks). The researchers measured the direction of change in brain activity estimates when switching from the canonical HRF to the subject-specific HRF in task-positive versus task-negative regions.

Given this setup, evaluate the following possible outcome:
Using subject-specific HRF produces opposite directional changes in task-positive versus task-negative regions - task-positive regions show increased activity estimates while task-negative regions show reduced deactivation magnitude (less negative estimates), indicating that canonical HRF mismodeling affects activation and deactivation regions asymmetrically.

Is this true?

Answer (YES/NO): NO